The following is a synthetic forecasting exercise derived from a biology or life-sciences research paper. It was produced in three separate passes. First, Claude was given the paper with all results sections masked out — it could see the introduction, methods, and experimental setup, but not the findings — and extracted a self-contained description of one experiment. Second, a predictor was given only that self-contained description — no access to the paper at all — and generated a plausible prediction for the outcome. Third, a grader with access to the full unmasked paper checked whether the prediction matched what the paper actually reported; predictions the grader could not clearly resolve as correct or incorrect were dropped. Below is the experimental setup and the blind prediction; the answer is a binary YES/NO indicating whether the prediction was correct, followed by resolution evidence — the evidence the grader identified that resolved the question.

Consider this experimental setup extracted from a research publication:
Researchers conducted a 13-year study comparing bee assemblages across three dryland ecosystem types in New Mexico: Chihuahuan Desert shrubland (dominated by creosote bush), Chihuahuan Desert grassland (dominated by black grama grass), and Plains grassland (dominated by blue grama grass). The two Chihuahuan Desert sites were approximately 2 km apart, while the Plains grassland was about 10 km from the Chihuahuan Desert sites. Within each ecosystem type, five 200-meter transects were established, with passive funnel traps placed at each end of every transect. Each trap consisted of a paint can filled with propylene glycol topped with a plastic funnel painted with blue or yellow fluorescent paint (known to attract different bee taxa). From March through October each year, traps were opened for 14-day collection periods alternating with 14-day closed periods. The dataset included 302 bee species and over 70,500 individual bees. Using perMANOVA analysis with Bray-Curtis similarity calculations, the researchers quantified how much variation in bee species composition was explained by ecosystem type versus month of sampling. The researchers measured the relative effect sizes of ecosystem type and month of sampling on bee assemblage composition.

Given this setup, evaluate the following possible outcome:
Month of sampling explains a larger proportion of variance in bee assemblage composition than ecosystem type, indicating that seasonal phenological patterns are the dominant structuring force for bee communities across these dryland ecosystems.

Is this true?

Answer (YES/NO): YES